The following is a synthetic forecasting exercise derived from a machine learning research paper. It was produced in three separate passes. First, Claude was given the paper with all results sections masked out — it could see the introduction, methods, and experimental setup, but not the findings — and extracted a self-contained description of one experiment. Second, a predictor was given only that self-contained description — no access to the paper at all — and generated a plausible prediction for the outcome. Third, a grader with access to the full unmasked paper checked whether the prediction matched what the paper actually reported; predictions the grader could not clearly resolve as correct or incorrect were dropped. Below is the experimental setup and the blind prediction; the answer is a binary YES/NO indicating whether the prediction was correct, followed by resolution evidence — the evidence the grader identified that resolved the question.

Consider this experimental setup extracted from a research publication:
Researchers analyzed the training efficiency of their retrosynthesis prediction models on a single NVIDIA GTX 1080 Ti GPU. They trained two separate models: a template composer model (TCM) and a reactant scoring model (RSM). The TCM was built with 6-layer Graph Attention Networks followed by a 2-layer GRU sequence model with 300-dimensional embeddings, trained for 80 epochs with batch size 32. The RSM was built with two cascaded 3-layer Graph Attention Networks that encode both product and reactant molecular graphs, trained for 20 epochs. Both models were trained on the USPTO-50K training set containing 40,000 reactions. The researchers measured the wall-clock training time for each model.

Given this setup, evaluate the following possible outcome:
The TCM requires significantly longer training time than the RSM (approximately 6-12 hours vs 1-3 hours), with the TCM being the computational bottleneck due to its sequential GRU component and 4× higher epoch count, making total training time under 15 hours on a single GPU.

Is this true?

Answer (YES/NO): NO